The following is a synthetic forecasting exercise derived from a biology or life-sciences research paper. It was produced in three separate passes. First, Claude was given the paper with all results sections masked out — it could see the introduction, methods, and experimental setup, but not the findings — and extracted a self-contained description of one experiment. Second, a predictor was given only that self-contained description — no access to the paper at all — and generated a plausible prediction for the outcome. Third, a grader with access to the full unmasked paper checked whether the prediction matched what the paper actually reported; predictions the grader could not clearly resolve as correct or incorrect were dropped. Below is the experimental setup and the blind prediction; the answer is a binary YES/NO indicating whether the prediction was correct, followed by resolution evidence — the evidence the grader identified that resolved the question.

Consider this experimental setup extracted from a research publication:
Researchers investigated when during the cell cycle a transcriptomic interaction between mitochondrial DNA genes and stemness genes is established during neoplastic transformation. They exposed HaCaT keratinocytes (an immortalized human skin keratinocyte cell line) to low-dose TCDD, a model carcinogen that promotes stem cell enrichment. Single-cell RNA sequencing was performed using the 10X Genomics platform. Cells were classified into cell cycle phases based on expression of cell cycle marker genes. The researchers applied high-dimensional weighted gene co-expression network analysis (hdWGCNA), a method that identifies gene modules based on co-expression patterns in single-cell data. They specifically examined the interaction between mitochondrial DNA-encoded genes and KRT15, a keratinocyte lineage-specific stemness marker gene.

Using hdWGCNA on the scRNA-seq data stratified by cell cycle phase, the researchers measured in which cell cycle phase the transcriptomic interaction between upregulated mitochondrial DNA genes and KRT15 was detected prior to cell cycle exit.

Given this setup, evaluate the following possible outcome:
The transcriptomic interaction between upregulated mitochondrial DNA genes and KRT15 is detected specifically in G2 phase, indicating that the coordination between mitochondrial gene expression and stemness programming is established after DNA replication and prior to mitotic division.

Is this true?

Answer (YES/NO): NO